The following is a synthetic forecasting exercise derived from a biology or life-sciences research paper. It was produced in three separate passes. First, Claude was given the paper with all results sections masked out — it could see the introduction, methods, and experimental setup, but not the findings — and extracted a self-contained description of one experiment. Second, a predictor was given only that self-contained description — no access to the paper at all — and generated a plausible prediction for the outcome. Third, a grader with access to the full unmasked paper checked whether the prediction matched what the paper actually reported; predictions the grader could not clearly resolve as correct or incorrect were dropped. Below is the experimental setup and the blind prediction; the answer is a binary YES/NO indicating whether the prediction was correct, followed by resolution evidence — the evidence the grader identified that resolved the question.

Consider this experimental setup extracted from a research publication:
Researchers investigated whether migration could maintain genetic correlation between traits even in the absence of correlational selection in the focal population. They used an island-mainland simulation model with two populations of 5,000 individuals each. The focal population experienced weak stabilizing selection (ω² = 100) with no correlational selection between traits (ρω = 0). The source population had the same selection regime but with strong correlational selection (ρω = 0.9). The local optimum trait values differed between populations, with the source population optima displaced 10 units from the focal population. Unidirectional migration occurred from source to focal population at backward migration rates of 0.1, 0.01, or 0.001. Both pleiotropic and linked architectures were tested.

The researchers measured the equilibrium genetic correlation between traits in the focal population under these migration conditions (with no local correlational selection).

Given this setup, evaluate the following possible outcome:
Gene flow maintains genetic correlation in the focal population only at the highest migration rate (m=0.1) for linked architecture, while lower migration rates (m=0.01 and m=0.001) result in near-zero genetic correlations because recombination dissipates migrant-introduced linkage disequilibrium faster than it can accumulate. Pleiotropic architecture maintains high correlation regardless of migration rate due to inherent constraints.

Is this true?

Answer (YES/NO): NO